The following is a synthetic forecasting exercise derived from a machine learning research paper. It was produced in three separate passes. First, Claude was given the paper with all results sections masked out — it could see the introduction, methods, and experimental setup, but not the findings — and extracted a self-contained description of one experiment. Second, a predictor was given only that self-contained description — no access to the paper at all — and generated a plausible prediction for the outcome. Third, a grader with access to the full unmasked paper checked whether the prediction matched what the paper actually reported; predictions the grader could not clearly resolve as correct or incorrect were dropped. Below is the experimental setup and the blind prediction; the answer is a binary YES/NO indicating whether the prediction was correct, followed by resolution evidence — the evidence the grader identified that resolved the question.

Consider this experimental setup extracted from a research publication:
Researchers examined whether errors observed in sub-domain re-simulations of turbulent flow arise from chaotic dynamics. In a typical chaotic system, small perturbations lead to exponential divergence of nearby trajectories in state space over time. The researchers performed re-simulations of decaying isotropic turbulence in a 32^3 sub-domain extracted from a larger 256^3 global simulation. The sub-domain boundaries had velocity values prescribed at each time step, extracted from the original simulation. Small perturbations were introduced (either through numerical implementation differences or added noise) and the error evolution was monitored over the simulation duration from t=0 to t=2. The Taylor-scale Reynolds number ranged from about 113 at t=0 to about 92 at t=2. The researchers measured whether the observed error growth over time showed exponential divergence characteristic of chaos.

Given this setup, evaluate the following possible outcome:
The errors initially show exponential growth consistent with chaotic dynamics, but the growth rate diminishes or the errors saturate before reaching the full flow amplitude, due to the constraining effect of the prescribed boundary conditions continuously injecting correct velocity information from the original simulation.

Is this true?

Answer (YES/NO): NO